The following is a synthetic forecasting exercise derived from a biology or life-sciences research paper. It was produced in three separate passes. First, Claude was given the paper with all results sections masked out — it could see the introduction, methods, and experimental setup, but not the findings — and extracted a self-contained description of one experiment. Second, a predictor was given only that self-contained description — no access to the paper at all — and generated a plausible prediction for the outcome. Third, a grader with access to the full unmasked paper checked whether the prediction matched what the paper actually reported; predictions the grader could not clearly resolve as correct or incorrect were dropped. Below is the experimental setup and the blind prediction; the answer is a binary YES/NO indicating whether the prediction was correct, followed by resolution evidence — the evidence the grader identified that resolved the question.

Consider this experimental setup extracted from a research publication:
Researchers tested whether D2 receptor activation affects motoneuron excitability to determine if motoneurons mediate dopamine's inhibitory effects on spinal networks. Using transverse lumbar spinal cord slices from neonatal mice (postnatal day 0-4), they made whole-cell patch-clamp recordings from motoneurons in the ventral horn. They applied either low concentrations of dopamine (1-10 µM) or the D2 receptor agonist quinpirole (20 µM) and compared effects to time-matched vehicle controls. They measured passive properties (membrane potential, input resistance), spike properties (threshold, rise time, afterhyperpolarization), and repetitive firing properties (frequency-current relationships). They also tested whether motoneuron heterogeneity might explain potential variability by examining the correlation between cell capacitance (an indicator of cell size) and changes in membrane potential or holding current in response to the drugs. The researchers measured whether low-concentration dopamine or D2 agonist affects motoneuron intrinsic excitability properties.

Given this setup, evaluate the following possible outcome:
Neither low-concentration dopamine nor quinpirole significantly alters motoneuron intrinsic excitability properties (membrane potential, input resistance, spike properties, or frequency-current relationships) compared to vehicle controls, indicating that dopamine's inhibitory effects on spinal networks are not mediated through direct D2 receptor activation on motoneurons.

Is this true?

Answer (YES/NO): YES